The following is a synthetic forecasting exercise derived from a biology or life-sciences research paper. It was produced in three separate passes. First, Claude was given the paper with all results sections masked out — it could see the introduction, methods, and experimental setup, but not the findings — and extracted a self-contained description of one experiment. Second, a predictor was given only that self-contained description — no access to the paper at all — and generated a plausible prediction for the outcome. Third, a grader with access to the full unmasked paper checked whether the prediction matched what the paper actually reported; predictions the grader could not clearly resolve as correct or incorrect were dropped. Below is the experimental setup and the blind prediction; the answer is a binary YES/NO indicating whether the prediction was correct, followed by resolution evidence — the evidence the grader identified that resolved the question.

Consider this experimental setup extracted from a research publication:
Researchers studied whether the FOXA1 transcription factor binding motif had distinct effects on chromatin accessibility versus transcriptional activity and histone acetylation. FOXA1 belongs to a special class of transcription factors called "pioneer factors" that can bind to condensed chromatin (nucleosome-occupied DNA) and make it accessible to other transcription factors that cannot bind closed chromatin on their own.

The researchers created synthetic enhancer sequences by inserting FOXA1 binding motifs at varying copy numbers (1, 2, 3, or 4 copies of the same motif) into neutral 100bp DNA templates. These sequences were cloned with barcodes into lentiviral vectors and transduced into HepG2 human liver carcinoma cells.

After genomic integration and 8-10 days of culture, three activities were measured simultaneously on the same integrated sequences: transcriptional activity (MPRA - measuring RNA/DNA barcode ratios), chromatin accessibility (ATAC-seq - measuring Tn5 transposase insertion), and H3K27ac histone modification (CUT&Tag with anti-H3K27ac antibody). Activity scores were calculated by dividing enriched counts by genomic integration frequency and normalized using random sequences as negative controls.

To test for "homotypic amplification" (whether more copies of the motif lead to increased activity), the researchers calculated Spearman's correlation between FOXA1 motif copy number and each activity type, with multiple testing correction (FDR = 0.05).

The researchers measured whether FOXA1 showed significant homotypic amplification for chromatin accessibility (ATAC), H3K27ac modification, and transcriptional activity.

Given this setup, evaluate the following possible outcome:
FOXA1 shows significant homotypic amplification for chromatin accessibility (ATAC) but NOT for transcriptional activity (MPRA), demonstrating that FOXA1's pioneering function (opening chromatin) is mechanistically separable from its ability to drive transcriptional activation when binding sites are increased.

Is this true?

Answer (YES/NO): NO